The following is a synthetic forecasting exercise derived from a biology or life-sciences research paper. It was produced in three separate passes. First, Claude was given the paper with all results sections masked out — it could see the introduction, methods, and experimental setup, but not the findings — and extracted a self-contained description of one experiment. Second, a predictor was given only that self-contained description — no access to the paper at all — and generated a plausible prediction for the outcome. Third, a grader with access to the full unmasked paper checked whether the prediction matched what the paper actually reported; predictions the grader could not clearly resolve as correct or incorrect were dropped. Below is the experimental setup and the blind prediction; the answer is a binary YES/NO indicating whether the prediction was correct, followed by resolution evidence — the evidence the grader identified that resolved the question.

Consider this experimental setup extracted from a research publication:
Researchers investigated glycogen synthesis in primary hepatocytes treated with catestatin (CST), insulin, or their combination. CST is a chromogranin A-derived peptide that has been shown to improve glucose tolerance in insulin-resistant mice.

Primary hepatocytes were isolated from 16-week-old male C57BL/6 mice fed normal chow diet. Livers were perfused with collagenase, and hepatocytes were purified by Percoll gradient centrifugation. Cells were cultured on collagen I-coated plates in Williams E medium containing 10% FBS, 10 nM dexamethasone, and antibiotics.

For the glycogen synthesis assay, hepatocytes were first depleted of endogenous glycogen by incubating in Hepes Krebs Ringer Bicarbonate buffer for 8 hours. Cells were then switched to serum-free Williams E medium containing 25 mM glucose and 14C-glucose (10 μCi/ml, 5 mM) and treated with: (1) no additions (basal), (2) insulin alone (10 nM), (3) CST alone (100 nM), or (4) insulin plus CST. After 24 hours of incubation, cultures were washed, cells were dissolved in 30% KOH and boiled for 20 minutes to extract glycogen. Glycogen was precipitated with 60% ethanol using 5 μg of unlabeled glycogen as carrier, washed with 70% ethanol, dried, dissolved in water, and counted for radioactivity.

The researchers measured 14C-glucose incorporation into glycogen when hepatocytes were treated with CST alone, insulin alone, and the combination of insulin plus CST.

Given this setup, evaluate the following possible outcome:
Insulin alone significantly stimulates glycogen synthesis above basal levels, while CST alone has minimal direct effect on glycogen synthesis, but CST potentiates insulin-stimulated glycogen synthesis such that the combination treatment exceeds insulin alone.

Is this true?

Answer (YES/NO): NO